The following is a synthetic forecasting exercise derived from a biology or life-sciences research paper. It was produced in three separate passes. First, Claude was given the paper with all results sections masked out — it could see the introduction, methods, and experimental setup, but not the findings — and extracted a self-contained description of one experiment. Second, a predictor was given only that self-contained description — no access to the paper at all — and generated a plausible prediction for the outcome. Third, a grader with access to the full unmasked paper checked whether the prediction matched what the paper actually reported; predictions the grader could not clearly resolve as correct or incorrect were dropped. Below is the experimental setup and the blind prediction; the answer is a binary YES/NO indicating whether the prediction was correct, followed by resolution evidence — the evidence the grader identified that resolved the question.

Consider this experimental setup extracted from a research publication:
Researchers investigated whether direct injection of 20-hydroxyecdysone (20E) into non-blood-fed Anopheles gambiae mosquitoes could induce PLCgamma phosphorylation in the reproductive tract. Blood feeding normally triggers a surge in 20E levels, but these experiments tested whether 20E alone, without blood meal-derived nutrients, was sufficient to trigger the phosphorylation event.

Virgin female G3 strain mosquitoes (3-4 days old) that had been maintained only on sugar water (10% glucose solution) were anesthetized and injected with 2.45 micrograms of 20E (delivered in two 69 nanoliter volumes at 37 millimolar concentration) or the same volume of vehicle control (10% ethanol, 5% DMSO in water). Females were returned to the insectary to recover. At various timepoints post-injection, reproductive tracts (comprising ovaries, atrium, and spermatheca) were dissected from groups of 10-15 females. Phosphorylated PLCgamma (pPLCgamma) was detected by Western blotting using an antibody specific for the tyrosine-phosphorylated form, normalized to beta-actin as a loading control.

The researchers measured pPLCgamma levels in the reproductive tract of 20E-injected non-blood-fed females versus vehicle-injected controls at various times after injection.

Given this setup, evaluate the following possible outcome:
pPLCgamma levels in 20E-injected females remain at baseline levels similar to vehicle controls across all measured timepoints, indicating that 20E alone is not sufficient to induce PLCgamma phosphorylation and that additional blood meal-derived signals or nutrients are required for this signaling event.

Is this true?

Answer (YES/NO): YES